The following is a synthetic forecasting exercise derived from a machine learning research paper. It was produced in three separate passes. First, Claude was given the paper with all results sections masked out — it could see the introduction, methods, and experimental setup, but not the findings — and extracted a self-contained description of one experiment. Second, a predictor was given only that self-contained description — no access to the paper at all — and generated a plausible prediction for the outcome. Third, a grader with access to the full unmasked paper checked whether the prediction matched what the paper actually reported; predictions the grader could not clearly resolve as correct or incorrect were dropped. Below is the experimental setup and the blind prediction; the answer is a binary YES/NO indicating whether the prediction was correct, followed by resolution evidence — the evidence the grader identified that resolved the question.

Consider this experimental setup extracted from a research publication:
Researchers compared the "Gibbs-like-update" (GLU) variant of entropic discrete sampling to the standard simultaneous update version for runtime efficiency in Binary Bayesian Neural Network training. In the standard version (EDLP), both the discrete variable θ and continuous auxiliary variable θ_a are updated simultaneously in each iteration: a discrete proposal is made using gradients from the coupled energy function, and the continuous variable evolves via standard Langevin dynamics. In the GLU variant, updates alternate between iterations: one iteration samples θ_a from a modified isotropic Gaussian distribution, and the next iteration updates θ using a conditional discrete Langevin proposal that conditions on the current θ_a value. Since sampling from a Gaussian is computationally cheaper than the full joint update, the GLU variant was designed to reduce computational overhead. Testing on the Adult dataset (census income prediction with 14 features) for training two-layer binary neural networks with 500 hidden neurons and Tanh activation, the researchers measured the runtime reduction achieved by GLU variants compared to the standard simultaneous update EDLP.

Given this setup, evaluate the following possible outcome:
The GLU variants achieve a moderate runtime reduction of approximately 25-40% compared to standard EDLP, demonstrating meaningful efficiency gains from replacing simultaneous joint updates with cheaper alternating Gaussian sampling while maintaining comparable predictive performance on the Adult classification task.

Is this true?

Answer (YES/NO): NO